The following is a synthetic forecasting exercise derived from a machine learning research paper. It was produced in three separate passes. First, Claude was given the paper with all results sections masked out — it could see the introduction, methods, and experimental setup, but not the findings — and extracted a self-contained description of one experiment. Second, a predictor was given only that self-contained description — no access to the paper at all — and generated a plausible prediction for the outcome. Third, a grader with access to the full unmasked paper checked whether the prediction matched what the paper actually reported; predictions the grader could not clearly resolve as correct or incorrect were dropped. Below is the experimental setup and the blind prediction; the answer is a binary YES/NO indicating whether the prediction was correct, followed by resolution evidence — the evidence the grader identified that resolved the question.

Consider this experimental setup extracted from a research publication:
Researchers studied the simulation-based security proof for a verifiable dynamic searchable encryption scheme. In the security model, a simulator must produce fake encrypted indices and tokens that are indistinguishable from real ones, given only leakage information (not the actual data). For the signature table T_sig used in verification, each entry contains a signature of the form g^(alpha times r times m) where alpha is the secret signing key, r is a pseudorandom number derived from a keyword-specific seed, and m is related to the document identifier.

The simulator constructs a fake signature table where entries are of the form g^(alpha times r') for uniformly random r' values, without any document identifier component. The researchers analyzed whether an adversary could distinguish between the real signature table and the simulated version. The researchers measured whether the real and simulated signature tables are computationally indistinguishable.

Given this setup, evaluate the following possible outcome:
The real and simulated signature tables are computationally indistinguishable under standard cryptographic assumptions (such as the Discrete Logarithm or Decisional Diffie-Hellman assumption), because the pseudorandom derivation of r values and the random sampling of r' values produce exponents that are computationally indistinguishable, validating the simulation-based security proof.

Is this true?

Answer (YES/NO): YES